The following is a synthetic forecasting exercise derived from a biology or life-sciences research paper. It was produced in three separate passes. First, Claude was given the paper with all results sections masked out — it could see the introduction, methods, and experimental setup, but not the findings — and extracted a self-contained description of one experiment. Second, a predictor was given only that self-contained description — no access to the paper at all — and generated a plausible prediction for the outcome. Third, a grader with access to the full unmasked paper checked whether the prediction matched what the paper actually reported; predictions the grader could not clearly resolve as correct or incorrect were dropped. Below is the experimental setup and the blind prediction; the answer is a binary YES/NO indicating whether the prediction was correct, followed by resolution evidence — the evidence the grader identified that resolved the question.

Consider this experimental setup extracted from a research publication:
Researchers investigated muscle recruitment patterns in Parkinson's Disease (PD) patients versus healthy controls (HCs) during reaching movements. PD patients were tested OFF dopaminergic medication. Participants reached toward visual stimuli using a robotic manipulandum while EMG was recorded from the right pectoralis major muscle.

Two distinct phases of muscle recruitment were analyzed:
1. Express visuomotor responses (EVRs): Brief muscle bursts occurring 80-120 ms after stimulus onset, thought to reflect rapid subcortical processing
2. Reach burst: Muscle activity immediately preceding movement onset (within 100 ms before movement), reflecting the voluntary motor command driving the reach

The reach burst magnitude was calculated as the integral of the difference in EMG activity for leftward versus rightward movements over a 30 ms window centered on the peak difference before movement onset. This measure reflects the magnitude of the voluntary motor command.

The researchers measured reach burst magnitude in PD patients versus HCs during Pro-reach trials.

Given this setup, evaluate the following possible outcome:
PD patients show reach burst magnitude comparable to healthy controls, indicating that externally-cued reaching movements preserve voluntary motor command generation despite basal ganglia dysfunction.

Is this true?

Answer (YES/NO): NO